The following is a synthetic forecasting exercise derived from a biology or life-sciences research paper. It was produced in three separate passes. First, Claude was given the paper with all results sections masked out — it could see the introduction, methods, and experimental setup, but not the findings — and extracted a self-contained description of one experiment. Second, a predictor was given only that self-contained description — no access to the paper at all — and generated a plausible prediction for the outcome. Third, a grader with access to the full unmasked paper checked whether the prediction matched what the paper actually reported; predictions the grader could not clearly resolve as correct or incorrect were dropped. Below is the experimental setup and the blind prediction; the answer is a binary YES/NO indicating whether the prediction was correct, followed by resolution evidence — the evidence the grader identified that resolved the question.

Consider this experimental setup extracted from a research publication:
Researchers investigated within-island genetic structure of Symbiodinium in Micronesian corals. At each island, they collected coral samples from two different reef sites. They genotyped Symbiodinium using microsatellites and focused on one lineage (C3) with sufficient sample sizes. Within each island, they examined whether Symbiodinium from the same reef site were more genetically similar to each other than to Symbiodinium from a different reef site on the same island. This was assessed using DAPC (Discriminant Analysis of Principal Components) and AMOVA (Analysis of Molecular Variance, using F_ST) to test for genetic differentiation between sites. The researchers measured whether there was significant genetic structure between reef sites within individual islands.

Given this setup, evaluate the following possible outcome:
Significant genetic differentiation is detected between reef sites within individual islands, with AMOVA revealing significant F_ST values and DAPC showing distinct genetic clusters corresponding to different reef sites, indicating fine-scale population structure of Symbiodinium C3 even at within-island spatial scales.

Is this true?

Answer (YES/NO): YES